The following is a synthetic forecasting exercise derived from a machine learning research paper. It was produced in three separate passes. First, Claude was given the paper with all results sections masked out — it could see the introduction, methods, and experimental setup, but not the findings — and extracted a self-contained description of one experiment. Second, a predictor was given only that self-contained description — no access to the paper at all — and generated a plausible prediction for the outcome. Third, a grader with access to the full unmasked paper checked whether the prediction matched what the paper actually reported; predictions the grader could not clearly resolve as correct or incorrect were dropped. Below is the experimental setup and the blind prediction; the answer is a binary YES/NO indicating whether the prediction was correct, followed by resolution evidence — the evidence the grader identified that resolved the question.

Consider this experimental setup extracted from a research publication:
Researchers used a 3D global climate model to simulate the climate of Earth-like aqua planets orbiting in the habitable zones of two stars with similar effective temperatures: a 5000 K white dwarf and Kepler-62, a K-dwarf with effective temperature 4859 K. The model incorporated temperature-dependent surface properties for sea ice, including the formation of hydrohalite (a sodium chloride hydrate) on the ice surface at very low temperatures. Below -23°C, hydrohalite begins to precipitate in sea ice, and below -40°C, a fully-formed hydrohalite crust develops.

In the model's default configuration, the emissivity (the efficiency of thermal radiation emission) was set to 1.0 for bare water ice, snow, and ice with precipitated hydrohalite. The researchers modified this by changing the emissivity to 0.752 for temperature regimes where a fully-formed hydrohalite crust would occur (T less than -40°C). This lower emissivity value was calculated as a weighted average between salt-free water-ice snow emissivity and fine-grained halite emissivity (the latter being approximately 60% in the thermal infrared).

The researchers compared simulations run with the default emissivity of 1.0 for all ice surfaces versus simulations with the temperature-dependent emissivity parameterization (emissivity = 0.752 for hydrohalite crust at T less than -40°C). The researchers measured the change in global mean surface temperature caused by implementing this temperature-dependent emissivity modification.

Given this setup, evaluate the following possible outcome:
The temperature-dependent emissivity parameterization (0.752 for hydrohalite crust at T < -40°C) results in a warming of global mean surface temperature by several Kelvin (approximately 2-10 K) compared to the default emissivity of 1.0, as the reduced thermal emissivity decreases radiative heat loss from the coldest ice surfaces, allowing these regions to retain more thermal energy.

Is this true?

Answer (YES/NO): NO